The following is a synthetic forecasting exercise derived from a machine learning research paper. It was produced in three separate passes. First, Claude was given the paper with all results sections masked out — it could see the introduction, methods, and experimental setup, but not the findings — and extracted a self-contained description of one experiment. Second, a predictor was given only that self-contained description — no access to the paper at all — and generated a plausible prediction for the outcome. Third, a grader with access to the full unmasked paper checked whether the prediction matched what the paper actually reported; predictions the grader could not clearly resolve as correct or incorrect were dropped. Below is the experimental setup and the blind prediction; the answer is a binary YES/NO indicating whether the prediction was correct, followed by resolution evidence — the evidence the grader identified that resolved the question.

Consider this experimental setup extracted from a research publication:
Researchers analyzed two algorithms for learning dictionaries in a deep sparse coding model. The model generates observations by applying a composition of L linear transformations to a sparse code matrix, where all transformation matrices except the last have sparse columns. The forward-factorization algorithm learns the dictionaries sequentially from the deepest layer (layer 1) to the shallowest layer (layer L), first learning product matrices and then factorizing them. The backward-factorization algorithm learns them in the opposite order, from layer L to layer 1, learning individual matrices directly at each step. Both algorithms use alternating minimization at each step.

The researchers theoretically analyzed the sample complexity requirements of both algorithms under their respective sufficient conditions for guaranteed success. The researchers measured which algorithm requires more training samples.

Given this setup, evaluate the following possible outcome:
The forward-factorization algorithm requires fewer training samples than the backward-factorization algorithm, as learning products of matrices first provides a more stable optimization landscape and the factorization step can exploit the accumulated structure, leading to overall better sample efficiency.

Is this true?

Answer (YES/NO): YES